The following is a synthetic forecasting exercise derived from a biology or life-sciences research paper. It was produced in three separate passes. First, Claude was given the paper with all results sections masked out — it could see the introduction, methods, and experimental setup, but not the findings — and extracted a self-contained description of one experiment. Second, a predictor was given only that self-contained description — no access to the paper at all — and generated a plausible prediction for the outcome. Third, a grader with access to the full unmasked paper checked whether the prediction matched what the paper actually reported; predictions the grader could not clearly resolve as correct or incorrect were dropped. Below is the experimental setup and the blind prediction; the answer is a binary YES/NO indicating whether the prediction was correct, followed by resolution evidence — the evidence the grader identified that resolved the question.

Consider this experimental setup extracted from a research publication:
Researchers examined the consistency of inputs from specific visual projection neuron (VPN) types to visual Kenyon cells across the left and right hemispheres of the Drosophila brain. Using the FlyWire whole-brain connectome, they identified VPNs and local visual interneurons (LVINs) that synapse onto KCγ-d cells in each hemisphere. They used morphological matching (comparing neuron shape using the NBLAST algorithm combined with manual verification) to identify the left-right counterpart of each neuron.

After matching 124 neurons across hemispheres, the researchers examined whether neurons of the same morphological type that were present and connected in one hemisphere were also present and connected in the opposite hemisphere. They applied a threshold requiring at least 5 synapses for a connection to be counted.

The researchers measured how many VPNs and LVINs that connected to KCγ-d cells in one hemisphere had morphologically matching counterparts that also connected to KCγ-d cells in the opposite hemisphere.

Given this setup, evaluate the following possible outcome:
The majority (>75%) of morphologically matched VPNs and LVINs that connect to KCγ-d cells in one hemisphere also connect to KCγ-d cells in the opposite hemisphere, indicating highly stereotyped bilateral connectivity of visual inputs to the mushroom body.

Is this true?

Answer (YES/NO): YES